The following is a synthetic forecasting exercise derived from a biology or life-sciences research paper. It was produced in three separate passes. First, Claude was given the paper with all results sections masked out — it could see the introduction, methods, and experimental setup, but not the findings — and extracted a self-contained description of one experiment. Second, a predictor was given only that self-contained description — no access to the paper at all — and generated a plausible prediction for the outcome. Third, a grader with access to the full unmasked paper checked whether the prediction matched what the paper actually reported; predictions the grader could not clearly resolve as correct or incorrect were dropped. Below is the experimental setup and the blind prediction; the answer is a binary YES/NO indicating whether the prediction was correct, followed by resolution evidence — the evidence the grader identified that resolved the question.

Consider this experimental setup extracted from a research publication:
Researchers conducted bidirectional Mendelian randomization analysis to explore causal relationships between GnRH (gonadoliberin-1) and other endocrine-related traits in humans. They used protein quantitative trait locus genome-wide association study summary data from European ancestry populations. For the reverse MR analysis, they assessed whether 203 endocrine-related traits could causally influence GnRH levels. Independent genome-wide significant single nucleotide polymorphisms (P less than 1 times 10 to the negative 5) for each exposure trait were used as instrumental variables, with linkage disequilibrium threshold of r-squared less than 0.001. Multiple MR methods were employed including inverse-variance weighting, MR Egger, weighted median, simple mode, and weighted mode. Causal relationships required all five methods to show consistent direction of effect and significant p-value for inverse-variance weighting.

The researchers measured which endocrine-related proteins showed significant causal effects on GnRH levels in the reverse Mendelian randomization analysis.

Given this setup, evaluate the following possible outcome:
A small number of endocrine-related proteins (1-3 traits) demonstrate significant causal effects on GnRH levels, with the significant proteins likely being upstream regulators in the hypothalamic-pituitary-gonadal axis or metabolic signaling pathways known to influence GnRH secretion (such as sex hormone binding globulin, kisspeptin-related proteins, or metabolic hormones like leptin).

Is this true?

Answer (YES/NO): NO